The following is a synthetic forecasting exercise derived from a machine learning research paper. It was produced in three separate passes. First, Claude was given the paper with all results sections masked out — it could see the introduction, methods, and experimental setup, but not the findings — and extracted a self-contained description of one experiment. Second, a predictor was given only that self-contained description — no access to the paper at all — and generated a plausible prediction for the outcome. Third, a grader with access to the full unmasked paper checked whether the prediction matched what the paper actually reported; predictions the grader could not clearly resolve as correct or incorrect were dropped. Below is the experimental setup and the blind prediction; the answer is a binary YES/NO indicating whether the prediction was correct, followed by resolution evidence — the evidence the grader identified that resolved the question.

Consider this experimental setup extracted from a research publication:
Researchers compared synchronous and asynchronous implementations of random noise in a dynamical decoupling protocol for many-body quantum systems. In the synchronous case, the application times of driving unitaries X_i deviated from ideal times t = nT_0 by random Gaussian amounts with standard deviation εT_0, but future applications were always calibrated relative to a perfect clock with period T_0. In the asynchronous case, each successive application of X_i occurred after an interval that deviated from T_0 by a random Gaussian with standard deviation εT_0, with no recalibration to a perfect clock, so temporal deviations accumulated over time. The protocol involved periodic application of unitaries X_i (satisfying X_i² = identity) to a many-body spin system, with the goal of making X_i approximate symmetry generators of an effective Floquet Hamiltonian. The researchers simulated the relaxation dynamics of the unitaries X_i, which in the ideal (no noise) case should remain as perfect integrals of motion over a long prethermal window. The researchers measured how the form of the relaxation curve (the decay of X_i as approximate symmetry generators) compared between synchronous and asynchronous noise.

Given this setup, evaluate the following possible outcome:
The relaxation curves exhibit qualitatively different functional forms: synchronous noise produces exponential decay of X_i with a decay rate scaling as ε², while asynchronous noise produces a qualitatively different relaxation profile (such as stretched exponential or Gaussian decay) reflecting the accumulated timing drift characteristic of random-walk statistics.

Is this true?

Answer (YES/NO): NO